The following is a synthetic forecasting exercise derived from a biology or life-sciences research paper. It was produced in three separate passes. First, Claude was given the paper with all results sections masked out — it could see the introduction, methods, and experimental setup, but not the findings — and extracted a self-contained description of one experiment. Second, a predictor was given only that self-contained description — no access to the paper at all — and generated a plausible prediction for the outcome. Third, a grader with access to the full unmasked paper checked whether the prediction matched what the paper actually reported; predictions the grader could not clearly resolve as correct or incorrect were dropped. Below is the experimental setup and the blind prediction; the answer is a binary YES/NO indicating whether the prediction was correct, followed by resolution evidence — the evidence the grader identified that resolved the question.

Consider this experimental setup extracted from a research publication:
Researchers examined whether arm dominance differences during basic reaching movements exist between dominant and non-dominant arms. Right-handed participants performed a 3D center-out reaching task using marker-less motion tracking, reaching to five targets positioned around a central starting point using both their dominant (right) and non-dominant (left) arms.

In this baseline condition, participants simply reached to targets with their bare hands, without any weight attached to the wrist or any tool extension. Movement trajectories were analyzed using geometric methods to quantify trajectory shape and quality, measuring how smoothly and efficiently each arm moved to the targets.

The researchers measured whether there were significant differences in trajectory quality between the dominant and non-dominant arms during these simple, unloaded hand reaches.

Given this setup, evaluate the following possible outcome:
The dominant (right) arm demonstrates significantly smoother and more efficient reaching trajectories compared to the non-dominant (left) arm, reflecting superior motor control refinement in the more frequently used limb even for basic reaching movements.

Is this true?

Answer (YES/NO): NO